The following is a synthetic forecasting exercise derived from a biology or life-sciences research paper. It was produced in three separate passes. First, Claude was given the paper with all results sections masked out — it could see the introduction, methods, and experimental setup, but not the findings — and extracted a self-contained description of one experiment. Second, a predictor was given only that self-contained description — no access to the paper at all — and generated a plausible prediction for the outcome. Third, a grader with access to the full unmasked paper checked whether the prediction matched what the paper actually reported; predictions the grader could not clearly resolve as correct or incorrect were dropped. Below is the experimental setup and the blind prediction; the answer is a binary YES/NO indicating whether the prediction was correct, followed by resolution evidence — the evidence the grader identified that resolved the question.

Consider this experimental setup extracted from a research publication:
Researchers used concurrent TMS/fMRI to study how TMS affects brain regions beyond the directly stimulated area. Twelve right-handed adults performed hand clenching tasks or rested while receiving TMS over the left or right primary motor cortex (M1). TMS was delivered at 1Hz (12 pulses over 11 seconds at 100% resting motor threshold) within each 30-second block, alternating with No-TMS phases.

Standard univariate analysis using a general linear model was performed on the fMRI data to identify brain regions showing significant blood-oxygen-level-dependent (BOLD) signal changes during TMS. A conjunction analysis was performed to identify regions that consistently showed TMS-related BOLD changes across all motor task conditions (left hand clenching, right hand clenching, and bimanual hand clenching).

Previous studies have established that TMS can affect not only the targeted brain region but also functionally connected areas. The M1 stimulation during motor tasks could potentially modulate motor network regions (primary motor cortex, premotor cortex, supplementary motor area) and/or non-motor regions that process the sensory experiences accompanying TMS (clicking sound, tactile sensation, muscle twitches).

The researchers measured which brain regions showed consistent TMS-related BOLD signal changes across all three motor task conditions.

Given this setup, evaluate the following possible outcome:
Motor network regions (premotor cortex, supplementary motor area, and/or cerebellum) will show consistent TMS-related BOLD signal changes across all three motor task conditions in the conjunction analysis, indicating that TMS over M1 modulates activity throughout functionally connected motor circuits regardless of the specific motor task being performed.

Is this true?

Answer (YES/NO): NO